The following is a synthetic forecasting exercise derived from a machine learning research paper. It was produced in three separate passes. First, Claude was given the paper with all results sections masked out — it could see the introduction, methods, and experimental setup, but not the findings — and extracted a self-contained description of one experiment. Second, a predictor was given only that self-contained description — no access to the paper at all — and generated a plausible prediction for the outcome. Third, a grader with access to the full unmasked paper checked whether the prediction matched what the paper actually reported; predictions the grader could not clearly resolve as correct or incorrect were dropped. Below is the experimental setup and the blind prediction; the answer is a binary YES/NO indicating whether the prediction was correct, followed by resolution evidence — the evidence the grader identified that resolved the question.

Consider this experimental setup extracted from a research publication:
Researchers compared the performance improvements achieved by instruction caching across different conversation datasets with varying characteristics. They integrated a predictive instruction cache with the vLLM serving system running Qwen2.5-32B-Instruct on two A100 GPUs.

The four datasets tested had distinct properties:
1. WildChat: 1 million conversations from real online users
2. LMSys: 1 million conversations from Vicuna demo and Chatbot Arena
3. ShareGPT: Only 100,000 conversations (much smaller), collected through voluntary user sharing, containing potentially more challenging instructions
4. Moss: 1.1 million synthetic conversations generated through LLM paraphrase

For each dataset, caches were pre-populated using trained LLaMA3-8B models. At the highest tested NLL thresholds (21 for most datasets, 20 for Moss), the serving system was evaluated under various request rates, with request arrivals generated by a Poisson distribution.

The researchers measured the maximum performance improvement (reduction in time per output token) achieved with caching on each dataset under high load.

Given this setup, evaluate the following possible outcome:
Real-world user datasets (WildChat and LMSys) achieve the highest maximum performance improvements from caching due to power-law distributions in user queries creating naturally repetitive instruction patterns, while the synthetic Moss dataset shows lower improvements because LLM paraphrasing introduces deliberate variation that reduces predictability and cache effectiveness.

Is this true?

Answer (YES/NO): NO